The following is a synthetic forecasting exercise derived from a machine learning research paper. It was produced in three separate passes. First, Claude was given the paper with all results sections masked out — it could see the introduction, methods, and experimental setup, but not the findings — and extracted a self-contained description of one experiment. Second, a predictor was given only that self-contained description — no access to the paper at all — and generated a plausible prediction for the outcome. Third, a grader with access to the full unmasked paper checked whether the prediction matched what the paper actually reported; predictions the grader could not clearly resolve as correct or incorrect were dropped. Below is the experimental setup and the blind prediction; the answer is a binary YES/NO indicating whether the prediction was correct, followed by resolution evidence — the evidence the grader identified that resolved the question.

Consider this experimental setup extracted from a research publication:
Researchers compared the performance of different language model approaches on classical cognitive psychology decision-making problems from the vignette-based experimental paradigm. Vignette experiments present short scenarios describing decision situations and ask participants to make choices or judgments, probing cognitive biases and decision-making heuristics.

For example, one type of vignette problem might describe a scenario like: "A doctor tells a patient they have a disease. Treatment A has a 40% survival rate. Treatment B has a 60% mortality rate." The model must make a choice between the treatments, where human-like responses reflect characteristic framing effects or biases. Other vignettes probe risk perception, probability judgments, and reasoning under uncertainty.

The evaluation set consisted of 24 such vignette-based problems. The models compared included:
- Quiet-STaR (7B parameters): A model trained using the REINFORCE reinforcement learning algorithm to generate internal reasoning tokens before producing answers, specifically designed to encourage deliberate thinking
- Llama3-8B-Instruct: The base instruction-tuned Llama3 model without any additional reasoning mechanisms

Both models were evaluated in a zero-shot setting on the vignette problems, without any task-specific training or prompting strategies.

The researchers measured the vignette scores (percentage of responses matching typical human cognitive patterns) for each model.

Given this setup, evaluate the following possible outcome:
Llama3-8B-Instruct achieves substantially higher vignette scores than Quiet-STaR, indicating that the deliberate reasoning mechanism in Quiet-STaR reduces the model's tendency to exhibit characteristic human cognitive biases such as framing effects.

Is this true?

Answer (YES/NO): NO